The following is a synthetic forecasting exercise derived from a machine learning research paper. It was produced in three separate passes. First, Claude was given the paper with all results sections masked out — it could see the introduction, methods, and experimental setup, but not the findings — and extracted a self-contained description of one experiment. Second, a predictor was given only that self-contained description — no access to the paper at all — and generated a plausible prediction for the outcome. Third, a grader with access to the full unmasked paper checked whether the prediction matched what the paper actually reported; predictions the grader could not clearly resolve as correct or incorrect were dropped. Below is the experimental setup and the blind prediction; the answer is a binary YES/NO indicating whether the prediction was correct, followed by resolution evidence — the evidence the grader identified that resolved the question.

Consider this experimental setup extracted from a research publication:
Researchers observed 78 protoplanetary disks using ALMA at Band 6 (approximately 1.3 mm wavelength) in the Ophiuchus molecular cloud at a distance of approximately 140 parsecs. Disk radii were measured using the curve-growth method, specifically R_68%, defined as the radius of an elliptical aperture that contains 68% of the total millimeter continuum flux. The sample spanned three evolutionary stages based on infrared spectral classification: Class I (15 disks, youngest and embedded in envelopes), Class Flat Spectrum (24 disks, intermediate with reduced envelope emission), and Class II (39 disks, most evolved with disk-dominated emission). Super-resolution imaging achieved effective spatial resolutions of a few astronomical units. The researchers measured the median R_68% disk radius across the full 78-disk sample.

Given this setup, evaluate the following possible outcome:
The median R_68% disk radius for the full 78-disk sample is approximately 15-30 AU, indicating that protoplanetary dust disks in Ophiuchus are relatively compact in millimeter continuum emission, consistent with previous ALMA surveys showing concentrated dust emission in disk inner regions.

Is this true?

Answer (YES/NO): YES